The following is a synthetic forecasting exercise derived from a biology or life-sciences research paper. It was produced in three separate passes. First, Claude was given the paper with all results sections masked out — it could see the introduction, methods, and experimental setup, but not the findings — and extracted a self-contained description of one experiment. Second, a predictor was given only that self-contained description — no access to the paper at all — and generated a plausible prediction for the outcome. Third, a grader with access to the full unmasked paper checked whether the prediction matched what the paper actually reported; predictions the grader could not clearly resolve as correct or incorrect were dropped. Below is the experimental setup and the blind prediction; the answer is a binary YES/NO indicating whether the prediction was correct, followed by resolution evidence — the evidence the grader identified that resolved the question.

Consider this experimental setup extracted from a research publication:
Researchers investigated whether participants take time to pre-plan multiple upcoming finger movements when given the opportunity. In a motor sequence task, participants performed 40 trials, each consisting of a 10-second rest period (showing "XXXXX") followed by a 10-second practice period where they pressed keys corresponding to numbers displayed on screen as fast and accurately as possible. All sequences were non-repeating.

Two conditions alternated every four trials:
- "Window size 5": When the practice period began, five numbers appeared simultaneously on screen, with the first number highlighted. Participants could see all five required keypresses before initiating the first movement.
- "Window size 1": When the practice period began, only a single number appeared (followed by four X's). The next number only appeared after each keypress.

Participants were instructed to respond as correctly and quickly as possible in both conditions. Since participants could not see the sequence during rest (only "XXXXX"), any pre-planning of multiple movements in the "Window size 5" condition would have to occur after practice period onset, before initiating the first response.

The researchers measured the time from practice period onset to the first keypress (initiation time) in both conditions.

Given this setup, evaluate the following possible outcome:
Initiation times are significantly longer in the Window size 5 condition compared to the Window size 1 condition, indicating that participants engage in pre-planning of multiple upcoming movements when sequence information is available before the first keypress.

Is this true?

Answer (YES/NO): YES